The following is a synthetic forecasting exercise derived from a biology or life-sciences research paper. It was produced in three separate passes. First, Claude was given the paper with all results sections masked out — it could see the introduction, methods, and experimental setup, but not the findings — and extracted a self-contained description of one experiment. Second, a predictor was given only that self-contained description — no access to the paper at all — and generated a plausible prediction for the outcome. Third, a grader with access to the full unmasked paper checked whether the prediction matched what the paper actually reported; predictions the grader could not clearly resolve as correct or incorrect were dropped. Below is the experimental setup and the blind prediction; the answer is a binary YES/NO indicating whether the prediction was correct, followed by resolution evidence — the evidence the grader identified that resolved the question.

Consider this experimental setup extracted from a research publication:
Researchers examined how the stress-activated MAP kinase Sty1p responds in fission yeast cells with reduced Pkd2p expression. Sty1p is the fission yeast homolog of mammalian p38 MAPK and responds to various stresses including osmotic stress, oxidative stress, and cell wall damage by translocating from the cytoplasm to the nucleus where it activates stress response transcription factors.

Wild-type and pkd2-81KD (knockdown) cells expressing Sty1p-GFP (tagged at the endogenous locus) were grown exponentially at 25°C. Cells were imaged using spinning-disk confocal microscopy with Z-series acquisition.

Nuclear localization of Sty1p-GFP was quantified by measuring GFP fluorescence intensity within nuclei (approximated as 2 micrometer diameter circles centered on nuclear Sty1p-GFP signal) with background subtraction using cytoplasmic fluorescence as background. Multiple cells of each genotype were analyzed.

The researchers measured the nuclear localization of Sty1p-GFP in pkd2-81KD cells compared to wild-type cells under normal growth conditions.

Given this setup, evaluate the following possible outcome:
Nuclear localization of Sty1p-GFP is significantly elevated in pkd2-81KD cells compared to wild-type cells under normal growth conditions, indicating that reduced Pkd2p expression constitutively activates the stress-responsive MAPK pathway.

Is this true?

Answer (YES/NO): YES